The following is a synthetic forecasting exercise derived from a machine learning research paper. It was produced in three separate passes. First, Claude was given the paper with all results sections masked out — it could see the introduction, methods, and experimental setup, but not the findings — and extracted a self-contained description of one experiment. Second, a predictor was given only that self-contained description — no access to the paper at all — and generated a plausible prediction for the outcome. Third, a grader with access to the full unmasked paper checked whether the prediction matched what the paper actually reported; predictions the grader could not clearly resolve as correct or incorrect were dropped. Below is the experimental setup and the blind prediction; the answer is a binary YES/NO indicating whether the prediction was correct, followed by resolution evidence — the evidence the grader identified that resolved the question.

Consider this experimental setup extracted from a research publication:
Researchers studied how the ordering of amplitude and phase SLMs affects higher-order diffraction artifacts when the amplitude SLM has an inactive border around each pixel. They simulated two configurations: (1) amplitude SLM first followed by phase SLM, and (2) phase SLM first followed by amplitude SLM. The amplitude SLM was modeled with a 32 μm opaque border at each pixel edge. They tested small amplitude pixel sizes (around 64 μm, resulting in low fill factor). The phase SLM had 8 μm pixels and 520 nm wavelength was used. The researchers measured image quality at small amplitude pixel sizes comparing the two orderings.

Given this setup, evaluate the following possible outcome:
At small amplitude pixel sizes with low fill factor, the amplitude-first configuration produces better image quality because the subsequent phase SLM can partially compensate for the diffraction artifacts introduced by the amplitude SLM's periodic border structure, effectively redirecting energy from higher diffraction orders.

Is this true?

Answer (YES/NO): YES